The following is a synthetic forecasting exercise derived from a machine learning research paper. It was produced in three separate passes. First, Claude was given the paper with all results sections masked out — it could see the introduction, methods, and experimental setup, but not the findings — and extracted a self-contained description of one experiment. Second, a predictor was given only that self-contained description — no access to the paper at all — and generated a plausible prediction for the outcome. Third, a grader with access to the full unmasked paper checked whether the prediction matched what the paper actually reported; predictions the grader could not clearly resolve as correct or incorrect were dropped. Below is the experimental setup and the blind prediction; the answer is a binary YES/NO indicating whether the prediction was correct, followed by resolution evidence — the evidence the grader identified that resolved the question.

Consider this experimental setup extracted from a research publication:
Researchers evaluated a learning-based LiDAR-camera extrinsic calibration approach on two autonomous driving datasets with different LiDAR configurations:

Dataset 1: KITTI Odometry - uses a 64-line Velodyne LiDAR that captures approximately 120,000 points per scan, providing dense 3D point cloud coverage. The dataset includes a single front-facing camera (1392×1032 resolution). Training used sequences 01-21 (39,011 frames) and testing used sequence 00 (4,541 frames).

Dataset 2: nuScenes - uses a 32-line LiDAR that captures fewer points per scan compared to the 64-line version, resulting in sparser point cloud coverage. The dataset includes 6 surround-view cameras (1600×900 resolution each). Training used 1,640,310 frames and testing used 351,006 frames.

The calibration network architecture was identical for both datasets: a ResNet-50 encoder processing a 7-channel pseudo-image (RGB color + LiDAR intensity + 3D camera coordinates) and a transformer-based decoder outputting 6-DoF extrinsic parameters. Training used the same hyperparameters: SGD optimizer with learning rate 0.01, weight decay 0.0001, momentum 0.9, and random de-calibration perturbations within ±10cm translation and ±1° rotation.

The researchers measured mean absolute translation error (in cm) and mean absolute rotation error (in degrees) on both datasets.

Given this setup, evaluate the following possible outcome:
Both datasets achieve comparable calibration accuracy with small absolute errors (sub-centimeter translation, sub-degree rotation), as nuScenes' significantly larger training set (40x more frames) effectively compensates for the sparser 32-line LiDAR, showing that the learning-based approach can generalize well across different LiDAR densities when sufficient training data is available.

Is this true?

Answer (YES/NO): NO